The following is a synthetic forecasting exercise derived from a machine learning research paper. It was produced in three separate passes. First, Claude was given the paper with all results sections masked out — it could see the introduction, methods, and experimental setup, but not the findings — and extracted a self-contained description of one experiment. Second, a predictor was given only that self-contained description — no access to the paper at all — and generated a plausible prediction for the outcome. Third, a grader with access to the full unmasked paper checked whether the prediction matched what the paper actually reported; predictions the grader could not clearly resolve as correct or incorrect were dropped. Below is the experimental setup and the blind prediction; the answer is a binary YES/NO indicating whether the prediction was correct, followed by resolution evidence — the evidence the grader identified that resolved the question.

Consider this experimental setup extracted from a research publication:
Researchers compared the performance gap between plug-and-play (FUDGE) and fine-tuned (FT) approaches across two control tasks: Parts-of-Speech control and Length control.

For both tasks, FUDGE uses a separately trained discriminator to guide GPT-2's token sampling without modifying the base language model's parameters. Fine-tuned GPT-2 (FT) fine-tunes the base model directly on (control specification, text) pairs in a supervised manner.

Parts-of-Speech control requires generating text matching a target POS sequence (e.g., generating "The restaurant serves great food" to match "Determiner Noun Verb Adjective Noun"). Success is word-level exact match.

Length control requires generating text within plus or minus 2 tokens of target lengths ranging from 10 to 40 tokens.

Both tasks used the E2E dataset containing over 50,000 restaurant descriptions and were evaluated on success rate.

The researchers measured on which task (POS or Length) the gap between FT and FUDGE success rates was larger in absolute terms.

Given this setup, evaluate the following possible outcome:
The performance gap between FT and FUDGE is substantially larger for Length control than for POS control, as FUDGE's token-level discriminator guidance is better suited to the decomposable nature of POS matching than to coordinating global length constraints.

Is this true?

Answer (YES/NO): NO